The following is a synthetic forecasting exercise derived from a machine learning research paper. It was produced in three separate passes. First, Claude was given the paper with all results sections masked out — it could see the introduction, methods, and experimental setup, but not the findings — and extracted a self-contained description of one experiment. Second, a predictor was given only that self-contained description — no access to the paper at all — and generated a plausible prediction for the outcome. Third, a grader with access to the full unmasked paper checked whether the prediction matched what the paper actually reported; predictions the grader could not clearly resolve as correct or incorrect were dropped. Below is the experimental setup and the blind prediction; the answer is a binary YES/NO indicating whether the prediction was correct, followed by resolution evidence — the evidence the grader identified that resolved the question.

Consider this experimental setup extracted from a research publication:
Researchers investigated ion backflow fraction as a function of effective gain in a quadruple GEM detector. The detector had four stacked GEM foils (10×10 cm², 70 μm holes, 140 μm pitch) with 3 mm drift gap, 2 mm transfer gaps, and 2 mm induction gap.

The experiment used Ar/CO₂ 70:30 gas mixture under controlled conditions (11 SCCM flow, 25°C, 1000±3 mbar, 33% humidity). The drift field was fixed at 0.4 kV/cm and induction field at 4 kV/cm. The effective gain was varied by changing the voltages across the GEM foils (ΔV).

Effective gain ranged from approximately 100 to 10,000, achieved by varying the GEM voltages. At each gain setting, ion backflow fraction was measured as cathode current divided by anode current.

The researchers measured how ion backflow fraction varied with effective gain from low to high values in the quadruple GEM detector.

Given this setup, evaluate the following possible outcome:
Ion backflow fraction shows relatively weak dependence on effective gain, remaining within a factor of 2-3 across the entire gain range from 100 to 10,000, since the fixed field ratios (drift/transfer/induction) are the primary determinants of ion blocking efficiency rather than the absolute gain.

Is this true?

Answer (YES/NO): NO